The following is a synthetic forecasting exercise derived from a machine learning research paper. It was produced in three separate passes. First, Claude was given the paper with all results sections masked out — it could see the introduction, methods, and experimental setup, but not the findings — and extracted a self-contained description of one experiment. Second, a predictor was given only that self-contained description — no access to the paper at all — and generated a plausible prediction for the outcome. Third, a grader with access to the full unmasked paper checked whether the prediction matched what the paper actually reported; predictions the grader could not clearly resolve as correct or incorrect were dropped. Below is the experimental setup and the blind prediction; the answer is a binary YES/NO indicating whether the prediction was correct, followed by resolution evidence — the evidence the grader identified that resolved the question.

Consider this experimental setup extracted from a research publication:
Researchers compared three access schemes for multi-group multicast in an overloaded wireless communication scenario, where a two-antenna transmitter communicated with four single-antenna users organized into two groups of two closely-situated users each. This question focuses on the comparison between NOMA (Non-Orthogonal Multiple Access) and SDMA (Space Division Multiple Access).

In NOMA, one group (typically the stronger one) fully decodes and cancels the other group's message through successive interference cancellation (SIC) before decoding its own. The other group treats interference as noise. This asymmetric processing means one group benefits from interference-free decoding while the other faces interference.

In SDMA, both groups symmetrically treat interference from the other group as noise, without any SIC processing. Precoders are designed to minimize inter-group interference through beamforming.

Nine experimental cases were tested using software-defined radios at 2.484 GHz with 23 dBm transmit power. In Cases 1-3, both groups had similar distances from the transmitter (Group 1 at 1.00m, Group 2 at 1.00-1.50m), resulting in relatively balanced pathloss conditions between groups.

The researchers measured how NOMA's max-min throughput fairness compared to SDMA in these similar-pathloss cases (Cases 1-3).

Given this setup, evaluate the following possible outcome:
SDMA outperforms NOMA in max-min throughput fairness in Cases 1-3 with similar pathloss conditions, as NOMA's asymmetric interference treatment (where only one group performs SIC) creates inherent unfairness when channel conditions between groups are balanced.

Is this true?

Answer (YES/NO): NO